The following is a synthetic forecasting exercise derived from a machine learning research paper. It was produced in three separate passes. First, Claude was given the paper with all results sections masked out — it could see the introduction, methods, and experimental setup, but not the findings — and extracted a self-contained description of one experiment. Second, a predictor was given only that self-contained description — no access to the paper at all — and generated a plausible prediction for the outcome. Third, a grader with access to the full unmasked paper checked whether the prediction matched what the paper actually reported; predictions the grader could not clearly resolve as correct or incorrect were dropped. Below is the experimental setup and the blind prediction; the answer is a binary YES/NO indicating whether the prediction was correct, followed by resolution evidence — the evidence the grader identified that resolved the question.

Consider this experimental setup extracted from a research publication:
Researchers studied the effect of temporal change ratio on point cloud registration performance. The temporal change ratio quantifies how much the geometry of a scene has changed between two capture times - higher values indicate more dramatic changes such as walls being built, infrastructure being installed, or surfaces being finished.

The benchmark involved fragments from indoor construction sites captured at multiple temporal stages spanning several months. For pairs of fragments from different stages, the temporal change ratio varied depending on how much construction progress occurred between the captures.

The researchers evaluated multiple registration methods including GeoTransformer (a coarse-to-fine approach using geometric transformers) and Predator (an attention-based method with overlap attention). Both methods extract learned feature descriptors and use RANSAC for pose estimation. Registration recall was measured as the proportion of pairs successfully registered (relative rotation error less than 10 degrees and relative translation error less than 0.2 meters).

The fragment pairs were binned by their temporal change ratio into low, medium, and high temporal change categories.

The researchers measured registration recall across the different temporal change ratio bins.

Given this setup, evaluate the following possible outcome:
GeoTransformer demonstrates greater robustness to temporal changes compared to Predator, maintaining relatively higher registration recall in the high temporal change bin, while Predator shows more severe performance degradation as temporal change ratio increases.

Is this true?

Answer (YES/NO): NO